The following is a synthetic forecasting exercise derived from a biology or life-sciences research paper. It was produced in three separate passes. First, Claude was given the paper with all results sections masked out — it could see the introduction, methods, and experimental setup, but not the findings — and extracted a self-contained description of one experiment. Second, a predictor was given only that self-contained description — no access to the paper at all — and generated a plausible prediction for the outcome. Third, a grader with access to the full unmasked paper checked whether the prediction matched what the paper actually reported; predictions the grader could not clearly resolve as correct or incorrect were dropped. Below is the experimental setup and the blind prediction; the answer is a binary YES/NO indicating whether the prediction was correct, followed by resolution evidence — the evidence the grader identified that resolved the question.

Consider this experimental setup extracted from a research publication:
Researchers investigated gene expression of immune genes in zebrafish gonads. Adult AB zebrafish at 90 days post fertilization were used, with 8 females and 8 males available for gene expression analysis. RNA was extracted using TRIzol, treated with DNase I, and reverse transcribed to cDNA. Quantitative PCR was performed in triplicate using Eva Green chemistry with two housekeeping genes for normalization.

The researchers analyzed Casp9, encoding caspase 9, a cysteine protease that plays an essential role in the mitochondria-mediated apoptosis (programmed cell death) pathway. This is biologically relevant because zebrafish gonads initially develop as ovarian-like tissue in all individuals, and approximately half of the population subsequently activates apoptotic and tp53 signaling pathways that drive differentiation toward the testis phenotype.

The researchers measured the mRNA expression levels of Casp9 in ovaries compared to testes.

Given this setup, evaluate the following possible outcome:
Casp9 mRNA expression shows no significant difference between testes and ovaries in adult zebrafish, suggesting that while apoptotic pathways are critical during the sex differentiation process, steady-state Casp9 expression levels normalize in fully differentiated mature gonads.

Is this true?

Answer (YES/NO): YES